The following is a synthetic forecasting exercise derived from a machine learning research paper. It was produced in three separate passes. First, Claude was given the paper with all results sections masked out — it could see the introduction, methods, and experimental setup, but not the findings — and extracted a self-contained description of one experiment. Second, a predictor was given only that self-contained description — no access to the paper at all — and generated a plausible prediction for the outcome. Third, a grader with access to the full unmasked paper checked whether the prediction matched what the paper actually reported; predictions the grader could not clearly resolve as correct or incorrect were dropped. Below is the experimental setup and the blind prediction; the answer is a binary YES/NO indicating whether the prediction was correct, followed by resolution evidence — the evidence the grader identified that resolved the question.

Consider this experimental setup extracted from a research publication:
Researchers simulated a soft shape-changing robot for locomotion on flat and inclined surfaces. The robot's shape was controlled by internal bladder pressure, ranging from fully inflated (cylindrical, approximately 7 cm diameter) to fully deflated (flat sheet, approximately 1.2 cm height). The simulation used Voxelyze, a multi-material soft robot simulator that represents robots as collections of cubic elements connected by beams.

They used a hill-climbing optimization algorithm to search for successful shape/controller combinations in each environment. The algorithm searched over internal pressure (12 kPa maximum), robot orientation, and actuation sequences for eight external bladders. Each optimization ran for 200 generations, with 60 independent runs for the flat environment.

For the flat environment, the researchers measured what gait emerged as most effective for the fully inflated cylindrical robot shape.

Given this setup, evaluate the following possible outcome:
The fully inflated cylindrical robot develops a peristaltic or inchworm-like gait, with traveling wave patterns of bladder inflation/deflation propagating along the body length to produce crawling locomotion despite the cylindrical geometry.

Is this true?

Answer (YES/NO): NO